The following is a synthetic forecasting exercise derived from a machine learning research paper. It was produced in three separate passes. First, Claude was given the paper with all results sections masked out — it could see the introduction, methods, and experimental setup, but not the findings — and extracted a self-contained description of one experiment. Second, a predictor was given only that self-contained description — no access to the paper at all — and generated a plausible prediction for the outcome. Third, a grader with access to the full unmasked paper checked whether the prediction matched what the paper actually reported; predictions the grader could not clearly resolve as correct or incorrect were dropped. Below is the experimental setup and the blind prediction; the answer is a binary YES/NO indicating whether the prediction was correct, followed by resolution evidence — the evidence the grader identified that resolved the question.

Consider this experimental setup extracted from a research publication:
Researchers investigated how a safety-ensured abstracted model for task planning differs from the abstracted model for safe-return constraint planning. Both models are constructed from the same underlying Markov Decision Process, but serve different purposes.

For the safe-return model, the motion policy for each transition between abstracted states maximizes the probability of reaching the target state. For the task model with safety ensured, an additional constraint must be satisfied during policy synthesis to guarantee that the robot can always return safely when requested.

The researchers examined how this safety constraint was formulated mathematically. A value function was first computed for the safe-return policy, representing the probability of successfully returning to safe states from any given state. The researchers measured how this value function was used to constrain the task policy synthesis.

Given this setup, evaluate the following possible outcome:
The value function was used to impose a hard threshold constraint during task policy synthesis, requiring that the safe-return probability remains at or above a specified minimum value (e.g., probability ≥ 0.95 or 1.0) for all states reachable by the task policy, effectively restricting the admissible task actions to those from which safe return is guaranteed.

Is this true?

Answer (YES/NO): NO